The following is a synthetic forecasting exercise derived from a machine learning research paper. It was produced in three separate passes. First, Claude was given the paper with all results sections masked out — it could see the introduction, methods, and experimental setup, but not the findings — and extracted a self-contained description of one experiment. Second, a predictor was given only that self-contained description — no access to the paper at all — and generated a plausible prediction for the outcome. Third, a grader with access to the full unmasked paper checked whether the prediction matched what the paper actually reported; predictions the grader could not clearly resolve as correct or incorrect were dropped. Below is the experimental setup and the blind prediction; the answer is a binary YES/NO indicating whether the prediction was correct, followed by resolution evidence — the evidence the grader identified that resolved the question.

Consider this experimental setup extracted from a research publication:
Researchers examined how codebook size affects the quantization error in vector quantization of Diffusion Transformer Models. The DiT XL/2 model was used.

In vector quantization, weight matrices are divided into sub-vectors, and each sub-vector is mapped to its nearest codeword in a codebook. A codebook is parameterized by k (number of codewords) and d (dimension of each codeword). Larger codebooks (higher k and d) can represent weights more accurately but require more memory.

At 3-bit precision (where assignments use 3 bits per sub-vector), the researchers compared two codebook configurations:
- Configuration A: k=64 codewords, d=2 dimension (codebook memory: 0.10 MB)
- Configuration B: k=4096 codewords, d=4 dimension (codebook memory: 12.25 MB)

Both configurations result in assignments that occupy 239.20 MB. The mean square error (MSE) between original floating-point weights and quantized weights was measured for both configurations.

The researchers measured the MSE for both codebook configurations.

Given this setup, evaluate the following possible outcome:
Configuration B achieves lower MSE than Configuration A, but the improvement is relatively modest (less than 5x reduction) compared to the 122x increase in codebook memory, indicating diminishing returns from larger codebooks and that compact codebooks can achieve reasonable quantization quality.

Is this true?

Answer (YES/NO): YES